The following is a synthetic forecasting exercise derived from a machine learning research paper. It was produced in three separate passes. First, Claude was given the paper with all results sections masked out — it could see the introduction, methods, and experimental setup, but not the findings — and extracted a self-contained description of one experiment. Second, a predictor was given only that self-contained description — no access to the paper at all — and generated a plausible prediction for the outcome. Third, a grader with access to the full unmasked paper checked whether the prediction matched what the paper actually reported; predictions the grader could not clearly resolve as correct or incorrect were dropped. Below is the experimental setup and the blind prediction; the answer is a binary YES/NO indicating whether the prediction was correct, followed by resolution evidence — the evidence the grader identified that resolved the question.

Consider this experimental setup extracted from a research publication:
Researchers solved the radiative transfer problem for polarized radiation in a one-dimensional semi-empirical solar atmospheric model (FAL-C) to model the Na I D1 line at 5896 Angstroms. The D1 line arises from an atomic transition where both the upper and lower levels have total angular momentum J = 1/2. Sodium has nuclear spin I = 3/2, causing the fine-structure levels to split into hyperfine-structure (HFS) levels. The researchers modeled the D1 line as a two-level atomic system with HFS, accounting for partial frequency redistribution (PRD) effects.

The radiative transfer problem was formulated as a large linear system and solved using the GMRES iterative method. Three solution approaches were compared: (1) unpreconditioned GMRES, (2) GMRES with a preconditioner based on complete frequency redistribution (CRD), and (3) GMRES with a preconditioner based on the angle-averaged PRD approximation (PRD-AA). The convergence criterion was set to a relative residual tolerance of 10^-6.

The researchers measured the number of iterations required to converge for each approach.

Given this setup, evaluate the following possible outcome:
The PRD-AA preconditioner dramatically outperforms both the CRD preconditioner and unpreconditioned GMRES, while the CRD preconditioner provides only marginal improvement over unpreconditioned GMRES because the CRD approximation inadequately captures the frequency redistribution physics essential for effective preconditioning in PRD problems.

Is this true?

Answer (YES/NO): NO